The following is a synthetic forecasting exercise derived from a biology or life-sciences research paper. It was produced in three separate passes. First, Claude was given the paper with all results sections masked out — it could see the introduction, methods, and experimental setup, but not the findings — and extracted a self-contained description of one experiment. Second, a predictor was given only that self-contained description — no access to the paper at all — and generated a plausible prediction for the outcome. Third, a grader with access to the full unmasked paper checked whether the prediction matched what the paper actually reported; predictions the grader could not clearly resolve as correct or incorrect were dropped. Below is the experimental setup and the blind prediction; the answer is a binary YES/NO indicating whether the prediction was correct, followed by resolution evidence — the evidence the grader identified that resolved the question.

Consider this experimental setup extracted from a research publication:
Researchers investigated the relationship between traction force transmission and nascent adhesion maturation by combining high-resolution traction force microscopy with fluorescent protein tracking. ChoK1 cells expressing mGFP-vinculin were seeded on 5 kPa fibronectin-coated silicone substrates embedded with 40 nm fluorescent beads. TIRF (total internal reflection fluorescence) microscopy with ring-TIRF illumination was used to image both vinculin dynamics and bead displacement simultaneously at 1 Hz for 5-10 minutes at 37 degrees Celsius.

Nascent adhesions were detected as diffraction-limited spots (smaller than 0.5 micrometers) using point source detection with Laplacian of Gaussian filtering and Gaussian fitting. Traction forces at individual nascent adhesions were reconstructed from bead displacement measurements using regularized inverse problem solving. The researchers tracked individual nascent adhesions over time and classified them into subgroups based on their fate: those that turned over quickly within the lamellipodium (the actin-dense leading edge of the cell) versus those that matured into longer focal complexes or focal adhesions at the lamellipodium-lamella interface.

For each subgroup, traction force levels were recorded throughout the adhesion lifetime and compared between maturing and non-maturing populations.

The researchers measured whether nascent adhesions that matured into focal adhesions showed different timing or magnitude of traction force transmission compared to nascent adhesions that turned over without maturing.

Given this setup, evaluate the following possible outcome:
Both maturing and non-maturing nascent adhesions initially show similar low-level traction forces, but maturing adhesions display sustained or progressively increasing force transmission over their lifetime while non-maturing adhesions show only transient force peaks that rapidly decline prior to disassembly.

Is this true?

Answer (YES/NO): NO